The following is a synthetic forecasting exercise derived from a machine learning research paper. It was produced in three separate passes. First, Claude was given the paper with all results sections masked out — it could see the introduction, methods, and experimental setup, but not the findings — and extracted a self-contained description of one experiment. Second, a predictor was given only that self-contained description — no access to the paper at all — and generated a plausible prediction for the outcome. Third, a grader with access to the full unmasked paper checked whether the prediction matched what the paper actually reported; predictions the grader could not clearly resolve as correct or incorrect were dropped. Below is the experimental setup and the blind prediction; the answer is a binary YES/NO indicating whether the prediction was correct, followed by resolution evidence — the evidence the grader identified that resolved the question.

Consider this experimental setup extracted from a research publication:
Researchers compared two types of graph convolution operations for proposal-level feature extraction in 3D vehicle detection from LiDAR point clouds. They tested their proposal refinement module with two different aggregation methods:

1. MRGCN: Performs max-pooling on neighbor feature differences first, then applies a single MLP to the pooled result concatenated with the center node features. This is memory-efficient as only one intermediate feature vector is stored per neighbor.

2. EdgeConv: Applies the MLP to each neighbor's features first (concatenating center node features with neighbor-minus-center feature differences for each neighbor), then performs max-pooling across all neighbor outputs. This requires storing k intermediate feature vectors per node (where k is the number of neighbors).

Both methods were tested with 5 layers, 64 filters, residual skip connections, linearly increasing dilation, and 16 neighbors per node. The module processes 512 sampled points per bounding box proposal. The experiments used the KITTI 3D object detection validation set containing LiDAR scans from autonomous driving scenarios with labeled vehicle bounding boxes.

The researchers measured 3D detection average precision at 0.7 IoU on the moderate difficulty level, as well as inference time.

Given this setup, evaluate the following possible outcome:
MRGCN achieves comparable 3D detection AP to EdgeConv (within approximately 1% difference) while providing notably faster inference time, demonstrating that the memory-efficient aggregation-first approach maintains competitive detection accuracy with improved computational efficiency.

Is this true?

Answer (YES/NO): YES